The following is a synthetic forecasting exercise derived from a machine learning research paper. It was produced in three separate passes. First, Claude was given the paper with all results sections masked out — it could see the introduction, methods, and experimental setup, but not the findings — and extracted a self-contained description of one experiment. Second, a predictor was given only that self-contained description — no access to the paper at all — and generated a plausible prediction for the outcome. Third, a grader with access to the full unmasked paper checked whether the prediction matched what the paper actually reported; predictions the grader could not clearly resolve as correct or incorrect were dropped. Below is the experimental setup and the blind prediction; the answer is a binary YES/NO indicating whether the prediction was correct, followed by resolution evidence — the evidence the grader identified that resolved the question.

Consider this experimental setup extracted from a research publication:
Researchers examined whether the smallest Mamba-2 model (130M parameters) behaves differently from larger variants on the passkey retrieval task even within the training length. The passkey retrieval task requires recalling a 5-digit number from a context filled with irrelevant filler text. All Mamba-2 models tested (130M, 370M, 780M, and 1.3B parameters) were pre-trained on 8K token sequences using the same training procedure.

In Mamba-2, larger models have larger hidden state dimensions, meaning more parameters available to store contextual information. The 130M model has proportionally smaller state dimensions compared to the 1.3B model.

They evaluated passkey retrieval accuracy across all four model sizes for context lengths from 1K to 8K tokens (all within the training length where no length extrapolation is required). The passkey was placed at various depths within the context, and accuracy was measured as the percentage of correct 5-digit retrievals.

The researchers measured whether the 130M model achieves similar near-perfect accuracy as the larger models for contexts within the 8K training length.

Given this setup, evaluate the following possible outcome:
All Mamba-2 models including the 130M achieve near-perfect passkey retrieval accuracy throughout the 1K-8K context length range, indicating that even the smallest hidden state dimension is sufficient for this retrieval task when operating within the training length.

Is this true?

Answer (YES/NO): NO